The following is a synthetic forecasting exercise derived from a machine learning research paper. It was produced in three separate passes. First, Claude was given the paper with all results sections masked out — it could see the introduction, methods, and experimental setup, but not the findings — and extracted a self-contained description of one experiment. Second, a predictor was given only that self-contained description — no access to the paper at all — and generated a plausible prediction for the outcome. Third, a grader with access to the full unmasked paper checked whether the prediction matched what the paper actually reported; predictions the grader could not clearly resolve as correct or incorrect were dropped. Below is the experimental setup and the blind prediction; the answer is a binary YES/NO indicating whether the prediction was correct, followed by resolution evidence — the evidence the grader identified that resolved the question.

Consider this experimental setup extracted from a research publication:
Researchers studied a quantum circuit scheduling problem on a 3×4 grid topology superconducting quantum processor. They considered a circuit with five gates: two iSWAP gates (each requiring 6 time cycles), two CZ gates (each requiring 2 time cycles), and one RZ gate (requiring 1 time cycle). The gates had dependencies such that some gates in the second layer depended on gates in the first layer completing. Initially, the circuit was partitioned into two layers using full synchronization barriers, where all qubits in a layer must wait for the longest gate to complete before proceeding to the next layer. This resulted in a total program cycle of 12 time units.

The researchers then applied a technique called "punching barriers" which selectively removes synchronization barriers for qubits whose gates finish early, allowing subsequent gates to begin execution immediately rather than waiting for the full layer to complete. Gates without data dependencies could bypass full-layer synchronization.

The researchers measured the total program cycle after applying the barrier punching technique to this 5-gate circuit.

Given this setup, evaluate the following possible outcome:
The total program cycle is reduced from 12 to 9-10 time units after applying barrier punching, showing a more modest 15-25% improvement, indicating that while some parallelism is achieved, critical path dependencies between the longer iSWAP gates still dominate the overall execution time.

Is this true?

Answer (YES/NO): NO